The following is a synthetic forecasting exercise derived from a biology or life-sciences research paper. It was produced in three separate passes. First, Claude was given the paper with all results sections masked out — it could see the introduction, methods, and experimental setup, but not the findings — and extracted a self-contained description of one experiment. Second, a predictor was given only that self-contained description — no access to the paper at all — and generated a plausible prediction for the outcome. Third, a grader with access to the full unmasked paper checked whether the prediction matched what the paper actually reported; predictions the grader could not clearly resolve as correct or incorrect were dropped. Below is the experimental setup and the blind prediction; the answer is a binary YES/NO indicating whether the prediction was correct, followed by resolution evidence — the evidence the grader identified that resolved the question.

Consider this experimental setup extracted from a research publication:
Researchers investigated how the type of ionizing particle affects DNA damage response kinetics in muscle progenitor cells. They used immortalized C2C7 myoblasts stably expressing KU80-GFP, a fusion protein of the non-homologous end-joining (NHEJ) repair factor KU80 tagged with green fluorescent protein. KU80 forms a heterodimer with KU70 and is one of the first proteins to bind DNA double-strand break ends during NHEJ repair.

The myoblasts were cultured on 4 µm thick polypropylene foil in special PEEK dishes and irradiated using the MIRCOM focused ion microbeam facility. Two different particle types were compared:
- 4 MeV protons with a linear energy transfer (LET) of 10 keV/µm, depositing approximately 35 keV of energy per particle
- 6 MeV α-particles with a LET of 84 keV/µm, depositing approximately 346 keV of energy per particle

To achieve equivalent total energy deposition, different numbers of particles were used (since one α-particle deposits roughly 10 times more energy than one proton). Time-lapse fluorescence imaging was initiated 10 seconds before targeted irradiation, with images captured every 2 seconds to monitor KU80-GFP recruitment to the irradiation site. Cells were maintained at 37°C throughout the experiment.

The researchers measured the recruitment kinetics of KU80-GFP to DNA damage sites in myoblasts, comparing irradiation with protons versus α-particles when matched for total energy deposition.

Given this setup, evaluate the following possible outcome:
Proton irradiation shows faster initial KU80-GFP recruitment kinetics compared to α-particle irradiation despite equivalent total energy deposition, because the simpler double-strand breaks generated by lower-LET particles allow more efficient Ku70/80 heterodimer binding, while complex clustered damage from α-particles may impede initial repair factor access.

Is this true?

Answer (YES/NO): NO